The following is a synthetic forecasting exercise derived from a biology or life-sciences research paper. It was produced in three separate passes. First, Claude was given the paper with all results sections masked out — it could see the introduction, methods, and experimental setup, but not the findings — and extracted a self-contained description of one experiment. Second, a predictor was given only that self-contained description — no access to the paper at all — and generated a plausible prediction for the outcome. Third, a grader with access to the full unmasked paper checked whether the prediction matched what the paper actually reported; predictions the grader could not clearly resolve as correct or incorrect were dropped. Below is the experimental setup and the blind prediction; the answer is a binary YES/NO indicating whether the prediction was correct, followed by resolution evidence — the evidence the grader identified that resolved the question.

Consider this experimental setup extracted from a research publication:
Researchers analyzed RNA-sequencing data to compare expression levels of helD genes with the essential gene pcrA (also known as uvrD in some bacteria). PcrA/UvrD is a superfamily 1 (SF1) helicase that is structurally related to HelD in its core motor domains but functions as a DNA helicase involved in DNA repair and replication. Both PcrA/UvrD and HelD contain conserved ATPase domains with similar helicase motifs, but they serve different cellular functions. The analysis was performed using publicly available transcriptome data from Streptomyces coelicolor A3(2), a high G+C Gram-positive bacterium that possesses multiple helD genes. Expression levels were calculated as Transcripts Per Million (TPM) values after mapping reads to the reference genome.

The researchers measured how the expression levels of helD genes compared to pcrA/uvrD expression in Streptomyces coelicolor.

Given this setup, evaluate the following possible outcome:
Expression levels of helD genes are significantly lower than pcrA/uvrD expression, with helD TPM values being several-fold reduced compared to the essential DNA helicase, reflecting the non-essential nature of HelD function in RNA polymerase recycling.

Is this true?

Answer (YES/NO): NO